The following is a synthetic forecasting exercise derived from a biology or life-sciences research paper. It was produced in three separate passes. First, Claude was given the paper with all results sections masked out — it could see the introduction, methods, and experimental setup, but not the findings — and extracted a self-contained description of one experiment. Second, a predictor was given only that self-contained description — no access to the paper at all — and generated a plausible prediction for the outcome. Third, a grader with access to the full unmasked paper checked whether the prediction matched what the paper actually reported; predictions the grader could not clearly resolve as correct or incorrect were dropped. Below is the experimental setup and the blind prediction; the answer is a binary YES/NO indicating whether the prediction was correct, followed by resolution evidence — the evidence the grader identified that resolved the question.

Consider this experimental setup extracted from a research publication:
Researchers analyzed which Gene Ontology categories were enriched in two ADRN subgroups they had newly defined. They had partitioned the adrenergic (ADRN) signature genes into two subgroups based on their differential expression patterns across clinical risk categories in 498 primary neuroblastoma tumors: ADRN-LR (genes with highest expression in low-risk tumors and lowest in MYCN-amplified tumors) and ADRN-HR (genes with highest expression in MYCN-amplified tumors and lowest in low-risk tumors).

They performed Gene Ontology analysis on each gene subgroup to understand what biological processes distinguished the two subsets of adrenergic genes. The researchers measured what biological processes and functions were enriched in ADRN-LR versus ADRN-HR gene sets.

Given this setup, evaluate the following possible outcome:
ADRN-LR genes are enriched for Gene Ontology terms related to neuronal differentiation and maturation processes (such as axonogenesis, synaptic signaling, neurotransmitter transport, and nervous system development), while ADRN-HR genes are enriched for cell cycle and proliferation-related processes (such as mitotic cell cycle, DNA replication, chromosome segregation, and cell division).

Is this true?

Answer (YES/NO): YES